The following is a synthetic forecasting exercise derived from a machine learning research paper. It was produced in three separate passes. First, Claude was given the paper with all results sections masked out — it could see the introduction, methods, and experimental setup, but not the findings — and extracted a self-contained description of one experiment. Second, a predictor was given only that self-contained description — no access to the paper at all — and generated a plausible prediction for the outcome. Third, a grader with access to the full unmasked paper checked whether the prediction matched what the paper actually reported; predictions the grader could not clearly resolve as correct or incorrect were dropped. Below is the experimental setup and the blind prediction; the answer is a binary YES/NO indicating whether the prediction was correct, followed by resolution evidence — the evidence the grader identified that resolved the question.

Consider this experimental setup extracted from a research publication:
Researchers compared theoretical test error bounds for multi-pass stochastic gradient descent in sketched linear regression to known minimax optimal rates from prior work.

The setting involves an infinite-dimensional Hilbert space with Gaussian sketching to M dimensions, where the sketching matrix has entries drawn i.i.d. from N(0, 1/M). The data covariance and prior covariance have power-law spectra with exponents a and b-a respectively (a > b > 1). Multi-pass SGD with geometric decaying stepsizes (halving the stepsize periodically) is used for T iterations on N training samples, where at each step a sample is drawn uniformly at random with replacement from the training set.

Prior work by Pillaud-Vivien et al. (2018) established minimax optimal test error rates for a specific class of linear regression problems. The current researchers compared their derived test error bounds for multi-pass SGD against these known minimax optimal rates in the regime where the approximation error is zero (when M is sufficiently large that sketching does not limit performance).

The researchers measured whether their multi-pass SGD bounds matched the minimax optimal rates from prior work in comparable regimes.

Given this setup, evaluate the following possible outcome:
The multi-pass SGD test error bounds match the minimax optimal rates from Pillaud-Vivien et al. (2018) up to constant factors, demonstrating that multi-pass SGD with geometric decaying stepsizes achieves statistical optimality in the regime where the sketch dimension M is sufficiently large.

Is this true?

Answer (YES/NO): NO